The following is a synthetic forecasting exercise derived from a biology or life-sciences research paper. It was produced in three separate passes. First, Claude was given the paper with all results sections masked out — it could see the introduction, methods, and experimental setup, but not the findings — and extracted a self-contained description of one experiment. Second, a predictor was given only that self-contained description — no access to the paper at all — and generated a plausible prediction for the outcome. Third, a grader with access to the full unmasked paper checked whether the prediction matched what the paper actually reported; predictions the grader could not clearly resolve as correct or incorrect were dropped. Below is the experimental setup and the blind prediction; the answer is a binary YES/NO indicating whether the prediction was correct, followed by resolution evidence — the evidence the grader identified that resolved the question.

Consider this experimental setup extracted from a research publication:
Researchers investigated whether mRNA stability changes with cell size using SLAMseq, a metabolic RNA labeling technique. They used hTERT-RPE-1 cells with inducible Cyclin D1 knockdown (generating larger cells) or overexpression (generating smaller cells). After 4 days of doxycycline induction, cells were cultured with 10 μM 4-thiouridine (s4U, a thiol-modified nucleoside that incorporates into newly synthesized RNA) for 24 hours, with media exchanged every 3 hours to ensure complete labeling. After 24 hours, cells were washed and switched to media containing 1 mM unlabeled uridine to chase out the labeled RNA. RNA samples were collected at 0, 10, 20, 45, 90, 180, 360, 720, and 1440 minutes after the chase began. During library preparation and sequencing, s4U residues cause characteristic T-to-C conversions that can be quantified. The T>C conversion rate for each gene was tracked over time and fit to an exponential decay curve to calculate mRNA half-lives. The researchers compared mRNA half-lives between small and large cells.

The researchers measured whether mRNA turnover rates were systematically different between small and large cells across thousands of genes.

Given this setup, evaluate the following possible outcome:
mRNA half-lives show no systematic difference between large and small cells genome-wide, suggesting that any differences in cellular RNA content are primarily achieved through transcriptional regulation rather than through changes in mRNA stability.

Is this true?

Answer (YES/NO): NO